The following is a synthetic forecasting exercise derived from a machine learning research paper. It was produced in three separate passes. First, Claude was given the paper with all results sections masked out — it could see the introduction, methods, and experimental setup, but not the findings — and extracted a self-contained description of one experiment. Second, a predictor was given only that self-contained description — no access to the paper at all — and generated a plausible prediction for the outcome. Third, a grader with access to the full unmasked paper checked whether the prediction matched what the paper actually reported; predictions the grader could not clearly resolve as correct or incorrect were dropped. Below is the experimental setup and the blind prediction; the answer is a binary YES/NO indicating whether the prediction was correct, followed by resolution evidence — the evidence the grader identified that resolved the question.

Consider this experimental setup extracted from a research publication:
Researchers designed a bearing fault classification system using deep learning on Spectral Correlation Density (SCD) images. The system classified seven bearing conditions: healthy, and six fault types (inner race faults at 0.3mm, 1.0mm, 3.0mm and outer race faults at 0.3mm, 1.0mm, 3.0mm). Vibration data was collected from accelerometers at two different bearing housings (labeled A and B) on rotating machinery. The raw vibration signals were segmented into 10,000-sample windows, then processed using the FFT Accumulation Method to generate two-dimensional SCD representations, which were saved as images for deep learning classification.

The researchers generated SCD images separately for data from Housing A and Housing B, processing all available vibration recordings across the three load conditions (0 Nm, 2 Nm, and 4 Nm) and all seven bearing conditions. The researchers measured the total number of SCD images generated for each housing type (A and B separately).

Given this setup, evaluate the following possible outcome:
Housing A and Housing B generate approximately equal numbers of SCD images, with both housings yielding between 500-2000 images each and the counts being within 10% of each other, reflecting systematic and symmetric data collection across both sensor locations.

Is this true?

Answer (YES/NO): NO